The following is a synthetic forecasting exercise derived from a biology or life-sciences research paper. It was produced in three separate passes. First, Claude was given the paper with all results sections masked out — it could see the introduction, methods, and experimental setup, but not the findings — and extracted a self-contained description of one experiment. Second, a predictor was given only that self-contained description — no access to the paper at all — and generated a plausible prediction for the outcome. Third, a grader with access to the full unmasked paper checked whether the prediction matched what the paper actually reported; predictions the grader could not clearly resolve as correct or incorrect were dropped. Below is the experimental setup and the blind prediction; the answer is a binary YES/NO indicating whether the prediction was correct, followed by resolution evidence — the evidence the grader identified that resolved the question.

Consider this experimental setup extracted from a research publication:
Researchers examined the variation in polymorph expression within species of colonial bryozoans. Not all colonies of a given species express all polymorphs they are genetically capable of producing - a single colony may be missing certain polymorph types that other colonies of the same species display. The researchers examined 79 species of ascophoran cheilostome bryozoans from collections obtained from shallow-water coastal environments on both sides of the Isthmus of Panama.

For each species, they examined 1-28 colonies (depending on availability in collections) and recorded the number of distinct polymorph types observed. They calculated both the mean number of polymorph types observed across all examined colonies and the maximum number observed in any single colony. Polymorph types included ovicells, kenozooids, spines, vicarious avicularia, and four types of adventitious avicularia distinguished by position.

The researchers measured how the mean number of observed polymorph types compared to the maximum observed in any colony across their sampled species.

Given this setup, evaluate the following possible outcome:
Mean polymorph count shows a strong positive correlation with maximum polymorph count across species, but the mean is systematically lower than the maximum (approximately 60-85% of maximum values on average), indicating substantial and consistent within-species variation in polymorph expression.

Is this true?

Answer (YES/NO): YES